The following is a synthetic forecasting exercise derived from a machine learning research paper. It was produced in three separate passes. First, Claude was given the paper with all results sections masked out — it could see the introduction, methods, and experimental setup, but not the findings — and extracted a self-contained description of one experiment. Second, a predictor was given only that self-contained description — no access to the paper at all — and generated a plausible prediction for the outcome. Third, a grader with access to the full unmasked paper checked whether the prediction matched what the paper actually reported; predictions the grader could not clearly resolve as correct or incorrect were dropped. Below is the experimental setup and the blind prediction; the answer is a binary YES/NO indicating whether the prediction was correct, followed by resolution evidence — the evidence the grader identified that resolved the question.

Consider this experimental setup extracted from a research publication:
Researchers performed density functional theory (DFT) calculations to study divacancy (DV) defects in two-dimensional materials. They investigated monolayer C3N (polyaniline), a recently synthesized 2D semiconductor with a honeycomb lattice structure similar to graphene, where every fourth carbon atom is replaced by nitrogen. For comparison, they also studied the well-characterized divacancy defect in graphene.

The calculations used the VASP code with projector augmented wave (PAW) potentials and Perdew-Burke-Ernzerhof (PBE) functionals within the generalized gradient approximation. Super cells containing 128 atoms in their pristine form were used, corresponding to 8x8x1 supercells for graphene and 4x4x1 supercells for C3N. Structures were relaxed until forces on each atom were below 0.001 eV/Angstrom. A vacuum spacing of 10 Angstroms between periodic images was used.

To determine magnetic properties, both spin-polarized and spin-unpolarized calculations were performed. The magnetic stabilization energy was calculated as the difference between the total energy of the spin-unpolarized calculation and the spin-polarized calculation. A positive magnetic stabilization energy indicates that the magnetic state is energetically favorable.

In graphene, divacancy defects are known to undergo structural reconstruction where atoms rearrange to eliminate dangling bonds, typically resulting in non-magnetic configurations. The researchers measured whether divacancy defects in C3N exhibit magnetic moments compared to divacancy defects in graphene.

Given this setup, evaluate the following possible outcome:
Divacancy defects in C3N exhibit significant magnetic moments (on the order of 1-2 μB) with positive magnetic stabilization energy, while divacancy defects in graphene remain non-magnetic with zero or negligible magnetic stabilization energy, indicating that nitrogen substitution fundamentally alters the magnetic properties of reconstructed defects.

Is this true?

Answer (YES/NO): NO